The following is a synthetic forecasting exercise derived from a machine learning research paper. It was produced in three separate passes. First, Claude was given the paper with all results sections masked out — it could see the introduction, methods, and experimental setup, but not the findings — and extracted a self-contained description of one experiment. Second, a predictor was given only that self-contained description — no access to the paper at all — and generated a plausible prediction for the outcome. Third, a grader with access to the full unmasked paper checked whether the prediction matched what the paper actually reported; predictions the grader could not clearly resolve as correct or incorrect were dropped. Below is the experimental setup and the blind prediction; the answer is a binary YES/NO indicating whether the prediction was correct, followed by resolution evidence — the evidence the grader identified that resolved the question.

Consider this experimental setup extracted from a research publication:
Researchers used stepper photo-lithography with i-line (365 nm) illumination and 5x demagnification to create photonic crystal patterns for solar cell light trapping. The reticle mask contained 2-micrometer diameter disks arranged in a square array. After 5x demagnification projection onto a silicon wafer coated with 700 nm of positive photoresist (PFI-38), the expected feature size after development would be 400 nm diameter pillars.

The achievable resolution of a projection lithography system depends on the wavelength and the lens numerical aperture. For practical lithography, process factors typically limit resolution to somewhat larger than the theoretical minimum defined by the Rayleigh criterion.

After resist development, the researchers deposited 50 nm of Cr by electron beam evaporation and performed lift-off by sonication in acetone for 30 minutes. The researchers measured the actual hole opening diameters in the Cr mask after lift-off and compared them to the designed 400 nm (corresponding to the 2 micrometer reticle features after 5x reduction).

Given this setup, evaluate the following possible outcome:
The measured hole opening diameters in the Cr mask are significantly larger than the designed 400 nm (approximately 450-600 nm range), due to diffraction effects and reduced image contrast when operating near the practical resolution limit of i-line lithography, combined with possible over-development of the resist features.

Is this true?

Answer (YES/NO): NO